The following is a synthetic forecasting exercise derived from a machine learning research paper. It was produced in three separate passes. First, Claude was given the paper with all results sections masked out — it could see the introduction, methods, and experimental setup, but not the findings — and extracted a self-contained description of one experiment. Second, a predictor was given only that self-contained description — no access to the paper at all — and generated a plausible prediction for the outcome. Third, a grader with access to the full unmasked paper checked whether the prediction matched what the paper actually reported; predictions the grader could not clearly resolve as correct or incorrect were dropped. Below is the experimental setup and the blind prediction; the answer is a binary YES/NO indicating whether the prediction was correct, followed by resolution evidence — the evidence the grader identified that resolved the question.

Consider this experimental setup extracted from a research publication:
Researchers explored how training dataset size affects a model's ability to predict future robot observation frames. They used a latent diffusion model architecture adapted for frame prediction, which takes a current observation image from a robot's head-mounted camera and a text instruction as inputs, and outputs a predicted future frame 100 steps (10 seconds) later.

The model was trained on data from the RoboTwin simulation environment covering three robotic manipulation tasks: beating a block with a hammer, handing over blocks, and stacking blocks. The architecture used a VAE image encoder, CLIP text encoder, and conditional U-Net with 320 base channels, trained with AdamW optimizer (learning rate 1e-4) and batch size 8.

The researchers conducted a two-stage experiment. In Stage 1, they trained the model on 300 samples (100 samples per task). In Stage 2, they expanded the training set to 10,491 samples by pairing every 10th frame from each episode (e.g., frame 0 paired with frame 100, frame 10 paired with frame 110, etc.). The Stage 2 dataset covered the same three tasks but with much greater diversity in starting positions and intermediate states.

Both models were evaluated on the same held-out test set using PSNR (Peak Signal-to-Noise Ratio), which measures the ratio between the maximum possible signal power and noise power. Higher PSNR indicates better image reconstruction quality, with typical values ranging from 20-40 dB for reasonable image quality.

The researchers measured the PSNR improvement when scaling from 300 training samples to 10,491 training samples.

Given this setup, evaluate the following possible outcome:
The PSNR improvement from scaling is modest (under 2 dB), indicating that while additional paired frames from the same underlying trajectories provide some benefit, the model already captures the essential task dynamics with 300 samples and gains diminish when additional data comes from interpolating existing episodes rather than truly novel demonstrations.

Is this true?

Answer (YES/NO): YES